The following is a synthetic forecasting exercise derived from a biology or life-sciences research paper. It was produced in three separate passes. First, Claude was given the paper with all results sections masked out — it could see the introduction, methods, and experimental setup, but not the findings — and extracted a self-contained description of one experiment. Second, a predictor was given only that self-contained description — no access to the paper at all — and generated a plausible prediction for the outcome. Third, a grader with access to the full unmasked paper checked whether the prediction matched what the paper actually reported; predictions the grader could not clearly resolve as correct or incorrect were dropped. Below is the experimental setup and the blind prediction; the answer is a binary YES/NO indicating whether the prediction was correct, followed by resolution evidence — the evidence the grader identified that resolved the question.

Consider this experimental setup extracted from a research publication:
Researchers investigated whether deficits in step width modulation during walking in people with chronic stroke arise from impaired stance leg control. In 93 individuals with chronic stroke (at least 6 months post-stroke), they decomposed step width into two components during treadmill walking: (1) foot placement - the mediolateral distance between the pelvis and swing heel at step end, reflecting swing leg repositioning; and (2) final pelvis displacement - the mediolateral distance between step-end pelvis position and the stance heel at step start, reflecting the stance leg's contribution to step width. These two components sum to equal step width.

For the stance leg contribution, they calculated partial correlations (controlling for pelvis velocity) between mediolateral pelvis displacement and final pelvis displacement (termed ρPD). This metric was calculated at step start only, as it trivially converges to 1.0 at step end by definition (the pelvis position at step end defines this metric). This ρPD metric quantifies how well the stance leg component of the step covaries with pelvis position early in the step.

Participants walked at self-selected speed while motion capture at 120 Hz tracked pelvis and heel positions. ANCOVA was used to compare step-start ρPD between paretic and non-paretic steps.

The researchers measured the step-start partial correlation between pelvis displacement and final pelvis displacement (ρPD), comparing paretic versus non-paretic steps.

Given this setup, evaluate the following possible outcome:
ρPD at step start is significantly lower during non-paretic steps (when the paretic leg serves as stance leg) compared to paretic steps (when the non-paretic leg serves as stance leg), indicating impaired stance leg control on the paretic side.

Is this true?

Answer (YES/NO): NO